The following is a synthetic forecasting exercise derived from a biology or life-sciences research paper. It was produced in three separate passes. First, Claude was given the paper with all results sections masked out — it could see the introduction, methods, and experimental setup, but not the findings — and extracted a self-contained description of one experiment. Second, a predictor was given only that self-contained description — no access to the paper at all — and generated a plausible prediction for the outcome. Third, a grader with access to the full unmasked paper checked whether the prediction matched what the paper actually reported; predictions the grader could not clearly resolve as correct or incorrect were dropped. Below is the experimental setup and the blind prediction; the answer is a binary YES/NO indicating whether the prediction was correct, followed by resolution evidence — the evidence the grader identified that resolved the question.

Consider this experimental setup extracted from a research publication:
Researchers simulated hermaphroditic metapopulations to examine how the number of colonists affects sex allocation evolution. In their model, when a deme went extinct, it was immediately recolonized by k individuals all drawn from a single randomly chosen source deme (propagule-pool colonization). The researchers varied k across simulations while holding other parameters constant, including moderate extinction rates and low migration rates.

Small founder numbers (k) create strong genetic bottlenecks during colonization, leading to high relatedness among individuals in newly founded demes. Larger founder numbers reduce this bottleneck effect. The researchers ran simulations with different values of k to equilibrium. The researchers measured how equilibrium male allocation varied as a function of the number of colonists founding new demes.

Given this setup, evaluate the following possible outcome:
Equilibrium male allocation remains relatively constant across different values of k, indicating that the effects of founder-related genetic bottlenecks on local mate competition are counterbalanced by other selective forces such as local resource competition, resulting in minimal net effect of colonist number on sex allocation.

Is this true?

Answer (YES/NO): NO